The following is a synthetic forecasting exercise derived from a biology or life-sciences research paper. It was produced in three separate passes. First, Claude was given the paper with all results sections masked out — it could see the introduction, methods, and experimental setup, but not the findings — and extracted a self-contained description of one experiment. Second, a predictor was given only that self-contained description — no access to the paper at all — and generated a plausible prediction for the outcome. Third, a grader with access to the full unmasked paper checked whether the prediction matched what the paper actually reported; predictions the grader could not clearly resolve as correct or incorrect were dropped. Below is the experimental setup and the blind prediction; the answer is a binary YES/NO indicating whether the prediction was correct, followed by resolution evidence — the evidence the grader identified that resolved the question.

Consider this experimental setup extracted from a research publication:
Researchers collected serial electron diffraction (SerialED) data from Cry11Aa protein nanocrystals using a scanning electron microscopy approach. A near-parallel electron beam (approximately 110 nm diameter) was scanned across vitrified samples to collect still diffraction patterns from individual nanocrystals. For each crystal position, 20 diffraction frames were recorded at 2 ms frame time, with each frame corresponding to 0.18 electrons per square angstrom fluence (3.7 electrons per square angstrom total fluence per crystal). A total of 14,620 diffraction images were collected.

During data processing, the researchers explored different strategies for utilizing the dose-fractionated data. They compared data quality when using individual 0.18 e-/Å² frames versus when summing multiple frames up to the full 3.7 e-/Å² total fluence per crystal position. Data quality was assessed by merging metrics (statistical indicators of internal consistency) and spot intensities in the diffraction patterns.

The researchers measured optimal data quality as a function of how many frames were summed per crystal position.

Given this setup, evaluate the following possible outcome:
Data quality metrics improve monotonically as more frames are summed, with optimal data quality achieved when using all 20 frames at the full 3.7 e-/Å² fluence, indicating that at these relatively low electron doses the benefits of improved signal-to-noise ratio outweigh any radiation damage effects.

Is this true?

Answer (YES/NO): YES